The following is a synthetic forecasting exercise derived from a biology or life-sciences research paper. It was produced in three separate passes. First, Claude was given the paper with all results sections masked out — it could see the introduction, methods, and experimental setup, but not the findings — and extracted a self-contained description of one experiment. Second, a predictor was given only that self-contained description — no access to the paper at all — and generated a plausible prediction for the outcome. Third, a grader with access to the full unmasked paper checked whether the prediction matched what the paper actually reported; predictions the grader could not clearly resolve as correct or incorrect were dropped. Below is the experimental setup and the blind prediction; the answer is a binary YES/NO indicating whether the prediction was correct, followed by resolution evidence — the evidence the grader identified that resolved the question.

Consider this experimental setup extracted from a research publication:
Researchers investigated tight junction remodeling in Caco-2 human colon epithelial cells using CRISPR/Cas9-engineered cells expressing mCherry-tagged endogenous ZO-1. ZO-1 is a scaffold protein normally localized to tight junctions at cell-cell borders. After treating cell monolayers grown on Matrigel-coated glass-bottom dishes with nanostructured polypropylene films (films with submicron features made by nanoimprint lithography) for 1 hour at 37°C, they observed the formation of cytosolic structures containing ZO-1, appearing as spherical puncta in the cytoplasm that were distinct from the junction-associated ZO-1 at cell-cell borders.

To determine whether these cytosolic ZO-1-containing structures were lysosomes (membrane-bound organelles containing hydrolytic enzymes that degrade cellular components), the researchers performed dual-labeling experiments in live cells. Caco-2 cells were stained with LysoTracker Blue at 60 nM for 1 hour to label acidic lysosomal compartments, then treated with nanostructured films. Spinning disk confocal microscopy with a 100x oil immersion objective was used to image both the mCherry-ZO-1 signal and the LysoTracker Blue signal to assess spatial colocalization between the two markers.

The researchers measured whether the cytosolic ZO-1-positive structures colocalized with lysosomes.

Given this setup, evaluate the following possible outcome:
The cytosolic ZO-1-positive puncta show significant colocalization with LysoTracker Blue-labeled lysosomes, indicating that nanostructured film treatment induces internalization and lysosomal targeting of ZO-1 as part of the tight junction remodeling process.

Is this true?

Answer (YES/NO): NO